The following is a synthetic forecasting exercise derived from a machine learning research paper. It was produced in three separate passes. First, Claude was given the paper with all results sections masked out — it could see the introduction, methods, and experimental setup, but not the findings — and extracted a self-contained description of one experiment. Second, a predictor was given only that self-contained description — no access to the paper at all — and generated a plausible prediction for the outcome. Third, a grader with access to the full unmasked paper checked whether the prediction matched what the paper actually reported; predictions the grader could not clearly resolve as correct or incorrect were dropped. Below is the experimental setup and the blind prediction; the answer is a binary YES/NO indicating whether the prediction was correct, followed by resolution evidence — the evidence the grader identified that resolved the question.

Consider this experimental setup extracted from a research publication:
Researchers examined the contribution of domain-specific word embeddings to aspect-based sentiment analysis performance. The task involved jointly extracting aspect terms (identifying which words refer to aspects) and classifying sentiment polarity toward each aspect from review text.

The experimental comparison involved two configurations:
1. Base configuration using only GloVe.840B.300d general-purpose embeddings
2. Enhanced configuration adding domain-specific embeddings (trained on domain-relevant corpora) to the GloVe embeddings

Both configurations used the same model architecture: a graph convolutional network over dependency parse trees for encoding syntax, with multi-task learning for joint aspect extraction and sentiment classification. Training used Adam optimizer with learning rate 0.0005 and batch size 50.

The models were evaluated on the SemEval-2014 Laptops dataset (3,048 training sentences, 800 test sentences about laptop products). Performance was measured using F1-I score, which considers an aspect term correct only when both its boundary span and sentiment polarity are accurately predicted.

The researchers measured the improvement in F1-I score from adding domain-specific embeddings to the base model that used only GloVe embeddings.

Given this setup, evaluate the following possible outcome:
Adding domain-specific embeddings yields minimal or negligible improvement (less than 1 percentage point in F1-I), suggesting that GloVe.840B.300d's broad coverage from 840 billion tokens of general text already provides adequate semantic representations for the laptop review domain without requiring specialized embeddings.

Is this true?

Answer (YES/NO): NO